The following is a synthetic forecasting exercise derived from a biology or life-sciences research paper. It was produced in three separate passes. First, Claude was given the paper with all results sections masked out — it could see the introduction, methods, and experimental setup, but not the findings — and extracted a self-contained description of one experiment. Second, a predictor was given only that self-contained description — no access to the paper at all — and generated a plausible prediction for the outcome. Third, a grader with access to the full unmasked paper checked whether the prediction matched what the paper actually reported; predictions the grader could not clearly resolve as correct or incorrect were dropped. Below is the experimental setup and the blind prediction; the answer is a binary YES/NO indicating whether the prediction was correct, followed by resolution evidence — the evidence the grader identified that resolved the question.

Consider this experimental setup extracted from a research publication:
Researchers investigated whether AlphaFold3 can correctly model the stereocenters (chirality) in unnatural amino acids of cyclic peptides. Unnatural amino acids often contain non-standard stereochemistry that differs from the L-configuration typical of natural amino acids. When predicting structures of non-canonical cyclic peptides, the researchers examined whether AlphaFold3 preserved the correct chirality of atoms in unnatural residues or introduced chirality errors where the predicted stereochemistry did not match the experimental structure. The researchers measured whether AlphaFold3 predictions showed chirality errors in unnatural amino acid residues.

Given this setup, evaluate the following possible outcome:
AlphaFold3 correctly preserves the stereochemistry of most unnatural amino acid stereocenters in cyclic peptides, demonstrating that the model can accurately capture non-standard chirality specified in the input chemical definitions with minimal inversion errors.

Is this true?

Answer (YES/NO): NO